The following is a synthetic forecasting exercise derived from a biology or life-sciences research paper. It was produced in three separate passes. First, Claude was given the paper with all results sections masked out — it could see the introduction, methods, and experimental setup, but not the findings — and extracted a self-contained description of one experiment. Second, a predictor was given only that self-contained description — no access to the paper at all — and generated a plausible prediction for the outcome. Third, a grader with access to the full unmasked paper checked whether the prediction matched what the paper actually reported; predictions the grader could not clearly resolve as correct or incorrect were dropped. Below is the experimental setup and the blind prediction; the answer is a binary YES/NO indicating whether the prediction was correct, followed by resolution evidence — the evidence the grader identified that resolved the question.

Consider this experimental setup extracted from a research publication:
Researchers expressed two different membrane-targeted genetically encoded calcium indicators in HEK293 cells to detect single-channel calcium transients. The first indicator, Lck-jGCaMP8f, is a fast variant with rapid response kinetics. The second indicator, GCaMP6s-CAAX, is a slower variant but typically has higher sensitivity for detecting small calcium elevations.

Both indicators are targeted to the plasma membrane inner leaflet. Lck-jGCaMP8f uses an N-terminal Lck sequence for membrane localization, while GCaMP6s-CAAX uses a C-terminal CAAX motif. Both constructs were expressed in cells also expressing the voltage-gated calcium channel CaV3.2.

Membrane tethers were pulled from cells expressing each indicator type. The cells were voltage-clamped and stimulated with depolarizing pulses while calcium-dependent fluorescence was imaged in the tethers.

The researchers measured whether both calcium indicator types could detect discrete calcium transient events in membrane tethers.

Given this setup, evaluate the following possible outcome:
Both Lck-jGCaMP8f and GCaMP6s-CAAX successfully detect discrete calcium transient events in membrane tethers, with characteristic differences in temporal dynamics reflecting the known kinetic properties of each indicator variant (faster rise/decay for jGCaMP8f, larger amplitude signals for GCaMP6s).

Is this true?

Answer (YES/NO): NO